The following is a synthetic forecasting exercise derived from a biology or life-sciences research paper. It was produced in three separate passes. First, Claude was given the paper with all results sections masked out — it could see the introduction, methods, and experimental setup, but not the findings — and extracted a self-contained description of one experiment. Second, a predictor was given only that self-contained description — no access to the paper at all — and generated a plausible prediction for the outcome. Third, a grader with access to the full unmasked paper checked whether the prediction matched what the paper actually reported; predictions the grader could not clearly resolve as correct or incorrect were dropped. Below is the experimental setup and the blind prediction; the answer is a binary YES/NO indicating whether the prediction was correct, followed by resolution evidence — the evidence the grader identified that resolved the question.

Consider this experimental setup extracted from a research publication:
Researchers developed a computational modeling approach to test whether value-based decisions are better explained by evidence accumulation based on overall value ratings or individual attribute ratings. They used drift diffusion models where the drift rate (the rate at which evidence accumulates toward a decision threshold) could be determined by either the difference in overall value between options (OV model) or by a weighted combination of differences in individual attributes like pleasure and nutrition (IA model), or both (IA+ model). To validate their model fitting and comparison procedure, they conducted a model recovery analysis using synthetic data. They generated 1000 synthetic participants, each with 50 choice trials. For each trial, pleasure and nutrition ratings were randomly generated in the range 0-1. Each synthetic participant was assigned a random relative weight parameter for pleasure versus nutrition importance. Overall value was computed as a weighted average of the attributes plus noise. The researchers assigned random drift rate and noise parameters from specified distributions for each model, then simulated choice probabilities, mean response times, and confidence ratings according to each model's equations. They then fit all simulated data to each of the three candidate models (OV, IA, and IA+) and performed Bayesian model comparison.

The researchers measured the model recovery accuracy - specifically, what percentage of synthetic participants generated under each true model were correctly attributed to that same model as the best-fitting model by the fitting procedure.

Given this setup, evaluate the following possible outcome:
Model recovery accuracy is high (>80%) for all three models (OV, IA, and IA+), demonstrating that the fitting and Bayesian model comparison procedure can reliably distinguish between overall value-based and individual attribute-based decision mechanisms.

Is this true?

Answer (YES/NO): YES